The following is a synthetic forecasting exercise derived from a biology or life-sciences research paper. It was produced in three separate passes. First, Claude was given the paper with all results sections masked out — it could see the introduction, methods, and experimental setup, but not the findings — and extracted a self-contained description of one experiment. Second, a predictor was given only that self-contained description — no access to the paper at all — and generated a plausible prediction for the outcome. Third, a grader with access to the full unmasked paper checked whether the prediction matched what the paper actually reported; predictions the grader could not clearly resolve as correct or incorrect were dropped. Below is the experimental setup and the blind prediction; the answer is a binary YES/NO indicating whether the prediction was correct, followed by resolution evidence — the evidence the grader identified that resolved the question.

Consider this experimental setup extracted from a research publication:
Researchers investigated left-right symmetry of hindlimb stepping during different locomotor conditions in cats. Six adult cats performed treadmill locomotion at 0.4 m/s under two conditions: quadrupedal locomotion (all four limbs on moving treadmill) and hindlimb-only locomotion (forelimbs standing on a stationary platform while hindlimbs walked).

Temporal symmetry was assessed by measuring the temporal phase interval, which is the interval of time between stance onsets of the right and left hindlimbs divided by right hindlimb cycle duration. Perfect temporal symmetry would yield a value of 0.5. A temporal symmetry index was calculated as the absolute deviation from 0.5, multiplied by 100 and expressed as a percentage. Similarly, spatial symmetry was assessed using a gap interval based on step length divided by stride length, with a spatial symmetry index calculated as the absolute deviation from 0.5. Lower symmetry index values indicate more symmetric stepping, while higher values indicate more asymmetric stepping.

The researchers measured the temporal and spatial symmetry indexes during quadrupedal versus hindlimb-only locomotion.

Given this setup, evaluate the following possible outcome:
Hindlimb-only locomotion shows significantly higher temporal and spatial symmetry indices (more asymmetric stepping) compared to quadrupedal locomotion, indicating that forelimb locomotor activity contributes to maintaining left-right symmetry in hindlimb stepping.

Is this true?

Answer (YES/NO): NO